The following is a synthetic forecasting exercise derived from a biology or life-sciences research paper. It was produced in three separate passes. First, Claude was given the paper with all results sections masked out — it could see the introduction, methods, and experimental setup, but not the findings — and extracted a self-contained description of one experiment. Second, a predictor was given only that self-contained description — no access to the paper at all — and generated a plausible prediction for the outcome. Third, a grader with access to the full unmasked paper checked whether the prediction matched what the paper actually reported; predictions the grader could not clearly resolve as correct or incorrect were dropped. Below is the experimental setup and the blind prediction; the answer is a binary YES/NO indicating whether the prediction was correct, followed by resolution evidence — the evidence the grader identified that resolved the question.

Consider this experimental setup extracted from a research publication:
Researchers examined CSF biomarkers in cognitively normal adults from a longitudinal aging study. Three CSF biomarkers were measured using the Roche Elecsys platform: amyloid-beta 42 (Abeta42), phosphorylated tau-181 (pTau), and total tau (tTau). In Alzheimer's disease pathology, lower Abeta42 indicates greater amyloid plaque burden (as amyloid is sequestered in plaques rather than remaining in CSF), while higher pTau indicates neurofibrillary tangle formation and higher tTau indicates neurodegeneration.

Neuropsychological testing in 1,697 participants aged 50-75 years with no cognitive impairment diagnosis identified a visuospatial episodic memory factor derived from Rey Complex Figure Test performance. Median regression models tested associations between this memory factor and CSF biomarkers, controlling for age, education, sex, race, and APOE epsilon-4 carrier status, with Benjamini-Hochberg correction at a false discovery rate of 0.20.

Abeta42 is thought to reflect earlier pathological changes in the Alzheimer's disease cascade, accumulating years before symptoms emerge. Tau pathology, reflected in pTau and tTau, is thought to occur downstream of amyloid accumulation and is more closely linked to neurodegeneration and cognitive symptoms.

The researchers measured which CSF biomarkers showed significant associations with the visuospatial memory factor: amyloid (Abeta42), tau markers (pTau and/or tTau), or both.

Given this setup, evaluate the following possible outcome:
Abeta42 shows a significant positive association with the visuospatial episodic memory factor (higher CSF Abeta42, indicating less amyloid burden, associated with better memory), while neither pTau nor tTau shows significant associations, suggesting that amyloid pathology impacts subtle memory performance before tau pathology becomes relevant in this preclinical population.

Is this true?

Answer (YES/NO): NO